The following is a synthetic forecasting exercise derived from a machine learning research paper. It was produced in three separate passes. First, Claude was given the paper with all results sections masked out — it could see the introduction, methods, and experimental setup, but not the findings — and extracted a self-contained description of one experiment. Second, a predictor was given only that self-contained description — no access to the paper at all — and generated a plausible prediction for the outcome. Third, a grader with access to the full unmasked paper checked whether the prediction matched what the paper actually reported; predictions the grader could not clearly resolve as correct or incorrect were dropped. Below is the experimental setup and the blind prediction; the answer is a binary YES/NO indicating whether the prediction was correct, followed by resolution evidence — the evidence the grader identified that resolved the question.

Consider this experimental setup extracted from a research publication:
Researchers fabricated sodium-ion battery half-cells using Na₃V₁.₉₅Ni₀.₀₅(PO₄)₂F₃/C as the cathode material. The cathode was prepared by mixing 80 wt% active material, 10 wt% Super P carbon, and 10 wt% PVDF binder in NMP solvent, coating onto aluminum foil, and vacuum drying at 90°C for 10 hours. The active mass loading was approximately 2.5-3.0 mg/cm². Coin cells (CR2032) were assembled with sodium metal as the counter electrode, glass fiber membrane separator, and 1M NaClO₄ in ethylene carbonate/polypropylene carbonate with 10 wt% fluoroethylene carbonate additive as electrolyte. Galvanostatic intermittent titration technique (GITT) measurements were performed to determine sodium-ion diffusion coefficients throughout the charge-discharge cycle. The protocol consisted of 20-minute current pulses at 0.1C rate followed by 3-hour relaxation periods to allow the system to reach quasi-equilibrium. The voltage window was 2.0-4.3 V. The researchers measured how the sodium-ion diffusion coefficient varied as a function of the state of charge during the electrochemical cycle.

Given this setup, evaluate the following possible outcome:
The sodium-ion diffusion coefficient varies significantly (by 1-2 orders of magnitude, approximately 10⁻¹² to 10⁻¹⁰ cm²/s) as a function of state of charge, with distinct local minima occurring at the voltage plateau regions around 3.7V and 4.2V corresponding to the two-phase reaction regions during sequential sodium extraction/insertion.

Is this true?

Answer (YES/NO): NO